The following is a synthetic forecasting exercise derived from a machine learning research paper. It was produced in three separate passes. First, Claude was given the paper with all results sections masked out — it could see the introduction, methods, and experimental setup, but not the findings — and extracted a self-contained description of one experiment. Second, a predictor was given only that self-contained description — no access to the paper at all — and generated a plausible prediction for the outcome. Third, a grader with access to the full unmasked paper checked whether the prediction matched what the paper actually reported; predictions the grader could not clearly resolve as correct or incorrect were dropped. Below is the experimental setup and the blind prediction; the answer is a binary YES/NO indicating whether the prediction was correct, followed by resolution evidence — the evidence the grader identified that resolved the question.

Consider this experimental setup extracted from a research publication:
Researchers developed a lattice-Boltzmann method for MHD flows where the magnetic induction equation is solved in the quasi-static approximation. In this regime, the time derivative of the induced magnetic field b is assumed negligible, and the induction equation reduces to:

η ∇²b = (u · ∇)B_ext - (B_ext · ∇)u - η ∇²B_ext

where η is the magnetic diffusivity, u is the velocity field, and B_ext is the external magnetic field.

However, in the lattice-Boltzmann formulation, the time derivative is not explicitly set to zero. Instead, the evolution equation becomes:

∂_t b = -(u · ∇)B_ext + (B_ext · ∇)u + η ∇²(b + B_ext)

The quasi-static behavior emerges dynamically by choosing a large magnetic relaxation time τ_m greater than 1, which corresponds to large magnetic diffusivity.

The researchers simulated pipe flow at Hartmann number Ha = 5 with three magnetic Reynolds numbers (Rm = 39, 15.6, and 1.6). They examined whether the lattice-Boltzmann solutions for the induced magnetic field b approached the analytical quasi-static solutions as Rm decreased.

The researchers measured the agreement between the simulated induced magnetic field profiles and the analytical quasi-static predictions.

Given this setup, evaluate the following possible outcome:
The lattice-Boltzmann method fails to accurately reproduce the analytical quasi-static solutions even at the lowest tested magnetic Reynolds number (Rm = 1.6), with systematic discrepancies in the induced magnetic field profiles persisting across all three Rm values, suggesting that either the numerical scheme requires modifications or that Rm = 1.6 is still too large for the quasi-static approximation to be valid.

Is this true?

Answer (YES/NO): NO